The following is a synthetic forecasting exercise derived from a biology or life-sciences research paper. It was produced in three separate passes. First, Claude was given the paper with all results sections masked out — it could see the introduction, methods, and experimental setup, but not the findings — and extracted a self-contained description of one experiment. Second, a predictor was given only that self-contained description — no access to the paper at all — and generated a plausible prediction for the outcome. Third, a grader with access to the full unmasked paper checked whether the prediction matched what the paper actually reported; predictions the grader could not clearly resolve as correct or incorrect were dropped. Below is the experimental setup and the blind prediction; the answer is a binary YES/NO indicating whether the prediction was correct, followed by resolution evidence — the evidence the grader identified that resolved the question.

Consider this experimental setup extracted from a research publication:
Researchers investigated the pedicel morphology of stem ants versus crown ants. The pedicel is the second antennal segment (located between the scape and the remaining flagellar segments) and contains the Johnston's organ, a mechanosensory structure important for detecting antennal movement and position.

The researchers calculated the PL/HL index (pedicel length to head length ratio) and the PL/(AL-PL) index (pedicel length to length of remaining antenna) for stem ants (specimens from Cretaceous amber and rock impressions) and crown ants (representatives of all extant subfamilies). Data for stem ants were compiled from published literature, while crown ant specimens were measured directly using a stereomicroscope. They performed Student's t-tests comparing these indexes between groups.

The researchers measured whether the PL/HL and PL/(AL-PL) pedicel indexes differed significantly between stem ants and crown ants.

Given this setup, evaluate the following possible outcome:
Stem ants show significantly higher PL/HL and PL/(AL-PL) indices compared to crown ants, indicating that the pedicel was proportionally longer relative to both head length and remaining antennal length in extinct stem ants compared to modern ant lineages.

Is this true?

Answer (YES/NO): NO